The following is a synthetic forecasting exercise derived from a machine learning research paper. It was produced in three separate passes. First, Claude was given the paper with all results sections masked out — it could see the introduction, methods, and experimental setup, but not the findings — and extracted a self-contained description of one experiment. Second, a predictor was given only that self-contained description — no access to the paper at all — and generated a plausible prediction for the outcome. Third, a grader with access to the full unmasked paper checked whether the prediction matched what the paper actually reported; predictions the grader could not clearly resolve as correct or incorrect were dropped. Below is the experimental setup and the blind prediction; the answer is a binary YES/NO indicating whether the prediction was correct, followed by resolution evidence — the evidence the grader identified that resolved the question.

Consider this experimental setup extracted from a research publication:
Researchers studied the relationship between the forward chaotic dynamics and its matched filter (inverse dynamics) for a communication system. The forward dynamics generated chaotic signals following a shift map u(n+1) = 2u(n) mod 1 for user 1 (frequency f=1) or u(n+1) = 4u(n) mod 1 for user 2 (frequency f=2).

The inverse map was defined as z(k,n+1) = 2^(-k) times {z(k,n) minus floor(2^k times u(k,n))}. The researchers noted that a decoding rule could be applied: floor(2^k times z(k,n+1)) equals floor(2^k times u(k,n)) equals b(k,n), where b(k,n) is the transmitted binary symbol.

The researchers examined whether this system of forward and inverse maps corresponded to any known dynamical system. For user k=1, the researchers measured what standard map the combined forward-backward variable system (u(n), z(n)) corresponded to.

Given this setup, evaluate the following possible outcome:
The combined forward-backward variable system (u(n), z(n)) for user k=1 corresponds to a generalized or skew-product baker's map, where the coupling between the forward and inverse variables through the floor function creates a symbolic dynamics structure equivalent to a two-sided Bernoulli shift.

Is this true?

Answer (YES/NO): NO